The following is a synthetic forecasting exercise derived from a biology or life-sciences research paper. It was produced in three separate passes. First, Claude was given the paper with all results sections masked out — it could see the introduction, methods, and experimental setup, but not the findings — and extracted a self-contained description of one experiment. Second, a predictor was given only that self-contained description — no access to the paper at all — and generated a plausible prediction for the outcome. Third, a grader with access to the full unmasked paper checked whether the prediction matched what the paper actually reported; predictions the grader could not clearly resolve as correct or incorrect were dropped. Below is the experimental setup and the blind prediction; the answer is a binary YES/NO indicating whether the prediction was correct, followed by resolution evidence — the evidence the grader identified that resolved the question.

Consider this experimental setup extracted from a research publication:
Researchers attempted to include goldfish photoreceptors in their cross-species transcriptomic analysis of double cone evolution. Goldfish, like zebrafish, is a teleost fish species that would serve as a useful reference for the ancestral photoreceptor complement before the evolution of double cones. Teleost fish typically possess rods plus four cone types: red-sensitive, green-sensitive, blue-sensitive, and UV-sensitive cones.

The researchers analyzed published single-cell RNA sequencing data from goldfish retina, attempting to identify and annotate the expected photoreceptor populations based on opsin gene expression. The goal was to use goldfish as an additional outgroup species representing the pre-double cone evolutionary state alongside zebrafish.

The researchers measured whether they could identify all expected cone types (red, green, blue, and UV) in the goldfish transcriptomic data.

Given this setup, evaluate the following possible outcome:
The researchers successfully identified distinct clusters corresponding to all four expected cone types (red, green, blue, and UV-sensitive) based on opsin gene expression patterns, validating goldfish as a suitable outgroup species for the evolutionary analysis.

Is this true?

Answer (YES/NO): NO